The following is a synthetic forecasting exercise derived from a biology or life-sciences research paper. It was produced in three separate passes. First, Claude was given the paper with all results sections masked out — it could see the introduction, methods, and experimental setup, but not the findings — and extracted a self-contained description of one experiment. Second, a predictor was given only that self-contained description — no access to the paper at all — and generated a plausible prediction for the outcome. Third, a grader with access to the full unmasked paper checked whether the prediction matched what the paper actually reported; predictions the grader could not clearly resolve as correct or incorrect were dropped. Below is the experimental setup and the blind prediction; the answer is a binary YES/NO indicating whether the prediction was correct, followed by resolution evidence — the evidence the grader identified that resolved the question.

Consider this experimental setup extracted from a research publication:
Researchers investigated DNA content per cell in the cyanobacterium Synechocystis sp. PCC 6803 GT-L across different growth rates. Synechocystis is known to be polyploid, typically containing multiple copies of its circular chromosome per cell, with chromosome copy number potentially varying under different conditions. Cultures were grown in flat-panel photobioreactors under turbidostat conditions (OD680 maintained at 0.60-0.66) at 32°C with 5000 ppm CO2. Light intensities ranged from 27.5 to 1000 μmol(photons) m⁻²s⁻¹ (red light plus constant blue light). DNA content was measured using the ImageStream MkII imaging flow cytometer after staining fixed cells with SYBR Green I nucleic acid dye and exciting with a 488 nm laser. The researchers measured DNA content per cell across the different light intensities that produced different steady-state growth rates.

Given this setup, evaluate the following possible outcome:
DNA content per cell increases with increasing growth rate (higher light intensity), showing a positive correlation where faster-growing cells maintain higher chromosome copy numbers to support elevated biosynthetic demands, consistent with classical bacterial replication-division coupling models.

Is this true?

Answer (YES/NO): YES